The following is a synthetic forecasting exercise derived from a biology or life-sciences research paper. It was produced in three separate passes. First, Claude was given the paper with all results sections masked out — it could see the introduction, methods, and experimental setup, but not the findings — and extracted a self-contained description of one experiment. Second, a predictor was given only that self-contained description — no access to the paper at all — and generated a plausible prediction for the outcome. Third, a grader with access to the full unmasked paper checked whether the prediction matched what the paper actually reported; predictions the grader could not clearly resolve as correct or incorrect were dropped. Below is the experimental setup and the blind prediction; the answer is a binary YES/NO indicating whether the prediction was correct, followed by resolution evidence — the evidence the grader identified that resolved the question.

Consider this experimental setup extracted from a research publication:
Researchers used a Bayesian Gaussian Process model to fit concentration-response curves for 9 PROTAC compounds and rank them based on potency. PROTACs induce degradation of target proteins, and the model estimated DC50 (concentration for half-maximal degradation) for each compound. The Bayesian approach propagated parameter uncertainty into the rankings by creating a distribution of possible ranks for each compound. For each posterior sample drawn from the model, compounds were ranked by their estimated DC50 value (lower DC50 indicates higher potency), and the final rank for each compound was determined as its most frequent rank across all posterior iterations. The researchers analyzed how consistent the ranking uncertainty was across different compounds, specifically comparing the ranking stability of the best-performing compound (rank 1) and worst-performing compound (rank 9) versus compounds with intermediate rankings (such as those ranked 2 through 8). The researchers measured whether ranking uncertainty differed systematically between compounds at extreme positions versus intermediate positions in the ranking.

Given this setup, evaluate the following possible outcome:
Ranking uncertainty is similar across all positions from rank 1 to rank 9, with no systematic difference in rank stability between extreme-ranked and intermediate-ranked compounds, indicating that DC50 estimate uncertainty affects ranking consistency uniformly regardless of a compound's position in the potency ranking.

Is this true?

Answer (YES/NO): NO